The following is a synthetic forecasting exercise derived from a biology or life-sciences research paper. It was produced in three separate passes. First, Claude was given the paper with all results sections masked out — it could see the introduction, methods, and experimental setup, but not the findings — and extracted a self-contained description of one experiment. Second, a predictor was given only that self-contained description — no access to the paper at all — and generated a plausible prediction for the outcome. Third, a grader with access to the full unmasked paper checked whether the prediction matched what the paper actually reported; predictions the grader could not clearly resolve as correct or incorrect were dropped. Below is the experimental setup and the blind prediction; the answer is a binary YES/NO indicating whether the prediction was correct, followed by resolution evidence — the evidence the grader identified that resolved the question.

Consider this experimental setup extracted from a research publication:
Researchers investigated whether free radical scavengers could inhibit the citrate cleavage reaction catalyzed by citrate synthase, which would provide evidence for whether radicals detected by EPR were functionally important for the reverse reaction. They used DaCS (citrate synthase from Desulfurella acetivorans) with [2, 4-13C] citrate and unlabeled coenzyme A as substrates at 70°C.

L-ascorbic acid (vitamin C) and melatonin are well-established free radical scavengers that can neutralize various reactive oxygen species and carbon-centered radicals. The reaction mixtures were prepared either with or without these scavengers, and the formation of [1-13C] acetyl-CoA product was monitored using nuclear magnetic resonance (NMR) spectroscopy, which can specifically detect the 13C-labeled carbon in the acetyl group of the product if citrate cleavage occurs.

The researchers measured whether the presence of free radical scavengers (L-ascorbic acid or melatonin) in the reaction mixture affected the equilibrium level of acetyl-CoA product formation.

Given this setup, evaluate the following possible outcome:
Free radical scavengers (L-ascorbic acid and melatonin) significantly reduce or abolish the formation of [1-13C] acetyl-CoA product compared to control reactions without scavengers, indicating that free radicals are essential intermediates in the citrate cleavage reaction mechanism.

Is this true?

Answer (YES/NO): NO